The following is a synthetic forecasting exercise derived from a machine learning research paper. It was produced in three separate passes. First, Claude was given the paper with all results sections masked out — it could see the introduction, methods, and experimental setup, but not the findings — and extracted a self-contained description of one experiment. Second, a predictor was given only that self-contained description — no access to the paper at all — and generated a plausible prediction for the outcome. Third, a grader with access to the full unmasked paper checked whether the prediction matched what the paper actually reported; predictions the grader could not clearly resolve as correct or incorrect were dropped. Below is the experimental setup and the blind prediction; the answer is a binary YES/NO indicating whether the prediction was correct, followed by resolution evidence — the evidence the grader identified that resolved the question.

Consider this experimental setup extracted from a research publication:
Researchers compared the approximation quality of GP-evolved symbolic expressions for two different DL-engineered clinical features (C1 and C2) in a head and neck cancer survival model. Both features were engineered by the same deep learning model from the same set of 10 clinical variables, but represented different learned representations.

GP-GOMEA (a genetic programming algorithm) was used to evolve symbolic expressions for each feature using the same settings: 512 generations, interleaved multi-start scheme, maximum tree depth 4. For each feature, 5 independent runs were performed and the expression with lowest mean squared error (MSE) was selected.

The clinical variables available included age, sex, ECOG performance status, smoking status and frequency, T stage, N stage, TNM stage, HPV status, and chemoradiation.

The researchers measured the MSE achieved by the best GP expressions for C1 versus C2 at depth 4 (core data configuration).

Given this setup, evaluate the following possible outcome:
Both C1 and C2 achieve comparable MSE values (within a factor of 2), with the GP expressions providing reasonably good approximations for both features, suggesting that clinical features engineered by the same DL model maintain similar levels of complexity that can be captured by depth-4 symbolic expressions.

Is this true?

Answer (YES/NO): NO